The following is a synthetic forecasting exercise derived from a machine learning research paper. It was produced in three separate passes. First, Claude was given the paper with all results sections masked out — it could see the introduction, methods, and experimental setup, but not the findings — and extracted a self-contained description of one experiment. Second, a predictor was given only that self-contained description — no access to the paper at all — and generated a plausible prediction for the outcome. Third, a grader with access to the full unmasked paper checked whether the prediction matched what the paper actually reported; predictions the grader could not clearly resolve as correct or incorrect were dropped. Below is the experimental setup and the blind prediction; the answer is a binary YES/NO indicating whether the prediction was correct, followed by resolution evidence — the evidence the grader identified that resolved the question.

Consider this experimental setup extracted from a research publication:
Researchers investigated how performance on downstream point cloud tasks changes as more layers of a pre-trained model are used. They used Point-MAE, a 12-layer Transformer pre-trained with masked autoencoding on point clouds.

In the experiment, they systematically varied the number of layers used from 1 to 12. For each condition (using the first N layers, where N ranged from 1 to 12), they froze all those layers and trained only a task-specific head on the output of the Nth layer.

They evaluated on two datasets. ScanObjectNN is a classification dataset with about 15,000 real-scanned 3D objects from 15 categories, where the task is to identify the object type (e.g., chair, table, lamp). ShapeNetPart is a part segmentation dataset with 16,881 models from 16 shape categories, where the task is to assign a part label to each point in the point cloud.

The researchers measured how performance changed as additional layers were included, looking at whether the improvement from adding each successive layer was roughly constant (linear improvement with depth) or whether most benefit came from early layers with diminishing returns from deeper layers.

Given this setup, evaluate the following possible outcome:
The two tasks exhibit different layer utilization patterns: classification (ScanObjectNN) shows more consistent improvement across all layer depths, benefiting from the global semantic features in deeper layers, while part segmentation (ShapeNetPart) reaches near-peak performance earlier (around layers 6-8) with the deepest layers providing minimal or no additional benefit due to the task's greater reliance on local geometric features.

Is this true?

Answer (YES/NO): NO